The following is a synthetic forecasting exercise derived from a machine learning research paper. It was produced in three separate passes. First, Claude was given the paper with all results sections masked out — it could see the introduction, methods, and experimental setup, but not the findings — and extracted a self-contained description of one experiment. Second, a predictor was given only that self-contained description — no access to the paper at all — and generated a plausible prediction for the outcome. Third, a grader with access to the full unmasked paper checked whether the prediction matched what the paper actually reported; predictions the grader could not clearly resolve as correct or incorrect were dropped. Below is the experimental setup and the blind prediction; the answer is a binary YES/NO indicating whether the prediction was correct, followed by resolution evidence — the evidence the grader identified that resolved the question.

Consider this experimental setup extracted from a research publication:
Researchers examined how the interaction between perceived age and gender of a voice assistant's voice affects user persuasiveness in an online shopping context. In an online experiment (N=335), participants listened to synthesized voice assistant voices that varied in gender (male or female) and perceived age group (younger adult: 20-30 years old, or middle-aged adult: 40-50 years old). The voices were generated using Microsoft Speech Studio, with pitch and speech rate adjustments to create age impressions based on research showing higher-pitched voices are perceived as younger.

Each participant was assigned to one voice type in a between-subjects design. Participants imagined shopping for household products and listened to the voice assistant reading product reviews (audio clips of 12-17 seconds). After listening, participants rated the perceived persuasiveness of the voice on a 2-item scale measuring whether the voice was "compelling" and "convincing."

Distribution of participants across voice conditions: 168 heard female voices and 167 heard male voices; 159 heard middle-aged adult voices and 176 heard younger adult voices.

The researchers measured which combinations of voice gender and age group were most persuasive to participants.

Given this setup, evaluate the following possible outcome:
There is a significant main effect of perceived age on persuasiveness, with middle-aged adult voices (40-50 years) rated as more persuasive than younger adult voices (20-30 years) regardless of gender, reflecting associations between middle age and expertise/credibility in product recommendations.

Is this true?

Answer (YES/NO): NO